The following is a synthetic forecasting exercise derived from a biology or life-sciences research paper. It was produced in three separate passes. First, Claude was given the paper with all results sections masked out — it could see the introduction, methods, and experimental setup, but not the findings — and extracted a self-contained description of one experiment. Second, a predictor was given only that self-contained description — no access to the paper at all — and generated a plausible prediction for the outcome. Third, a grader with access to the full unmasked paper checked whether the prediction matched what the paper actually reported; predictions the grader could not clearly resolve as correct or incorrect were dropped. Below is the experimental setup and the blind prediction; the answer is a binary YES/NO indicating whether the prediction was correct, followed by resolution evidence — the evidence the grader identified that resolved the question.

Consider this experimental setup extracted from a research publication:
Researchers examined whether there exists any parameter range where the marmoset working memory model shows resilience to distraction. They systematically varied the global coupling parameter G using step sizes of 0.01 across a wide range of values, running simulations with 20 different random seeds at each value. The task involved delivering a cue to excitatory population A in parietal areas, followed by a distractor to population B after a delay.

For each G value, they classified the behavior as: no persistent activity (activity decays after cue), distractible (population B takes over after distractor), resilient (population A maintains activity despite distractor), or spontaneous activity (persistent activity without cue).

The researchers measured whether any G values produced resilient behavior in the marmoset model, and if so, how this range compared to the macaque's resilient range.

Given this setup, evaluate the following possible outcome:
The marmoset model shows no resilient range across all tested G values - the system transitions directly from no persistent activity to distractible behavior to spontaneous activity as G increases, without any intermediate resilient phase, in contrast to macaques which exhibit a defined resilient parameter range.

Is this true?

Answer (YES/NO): NO